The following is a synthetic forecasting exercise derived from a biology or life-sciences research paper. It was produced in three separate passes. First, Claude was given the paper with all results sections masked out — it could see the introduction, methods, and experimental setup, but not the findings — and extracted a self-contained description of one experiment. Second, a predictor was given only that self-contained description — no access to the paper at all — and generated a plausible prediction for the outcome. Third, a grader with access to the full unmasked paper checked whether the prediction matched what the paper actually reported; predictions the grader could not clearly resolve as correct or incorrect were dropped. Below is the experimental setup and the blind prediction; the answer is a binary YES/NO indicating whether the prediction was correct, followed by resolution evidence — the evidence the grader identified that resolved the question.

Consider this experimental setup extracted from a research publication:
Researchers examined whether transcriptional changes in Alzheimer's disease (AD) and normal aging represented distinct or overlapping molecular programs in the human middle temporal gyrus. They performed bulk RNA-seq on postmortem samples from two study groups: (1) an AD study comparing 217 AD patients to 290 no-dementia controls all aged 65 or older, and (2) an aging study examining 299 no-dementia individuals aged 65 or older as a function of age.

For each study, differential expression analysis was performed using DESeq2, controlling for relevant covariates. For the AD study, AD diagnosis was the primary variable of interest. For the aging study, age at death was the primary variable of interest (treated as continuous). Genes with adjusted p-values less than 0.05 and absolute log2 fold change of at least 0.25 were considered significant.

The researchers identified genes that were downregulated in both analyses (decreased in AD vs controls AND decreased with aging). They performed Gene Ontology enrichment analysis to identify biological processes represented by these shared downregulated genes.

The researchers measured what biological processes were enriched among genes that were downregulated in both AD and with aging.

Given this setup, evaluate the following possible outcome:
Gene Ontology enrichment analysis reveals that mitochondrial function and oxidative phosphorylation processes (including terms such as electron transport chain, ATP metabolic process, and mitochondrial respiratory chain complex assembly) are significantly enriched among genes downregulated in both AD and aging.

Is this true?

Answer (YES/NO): NO